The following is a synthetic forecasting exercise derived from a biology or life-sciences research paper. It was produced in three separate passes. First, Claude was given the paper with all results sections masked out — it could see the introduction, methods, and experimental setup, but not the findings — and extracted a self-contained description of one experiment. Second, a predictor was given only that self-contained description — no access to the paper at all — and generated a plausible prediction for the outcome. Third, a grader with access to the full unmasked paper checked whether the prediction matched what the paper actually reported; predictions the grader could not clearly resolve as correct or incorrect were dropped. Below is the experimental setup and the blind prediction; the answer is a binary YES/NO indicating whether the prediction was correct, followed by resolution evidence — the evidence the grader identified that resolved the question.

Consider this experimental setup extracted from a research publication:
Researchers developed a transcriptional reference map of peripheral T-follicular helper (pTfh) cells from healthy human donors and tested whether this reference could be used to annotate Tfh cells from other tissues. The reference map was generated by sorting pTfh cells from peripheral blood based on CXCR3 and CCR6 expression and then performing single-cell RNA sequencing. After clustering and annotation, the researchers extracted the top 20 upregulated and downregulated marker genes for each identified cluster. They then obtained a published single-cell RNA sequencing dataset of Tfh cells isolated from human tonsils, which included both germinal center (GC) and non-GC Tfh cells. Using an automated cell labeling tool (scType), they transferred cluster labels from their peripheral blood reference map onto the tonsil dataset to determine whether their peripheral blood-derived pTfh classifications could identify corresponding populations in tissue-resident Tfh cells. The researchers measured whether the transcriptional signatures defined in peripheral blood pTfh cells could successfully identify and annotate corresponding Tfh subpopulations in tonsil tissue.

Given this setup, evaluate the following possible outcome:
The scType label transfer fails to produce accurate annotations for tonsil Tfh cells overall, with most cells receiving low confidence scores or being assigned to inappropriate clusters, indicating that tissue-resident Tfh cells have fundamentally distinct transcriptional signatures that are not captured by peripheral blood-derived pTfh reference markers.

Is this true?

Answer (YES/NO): NO